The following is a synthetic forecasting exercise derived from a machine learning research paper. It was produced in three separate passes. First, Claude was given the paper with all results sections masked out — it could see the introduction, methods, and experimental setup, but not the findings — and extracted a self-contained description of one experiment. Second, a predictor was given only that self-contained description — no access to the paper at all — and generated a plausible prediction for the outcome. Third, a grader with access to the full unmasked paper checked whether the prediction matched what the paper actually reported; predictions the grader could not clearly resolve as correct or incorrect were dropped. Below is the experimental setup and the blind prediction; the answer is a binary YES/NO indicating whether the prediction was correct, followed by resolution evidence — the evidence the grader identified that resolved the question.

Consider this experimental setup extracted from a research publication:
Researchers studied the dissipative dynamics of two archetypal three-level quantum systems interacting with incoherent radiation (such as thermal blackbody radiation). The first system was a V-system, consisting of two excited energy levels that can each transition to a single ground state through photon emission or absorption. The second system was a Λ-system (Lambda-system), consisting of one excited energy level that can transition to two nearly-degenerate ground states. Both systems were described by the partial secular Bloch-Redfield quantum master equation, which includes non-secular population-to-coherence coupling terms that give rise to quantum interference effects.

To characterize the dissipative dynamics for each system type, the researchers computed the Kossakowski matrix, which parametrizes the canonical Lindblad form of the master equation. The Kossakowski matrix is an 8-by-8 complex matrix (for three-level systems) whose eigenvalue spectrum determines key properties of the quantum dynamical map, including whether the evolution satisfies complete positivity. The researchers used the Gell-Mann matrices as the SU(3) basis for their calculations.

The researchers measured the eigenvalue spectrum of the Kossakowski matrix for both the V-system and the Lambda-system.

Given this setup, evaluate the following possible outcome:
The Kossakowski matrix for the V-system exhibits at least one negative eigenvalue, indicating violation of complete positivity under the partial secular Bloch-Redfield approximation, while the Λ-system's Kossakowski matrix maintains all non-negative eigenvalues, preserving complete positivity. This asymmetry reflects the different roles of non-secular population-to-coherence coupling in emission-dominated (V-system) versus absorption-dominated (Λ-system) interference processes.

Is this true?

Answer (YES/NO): NO